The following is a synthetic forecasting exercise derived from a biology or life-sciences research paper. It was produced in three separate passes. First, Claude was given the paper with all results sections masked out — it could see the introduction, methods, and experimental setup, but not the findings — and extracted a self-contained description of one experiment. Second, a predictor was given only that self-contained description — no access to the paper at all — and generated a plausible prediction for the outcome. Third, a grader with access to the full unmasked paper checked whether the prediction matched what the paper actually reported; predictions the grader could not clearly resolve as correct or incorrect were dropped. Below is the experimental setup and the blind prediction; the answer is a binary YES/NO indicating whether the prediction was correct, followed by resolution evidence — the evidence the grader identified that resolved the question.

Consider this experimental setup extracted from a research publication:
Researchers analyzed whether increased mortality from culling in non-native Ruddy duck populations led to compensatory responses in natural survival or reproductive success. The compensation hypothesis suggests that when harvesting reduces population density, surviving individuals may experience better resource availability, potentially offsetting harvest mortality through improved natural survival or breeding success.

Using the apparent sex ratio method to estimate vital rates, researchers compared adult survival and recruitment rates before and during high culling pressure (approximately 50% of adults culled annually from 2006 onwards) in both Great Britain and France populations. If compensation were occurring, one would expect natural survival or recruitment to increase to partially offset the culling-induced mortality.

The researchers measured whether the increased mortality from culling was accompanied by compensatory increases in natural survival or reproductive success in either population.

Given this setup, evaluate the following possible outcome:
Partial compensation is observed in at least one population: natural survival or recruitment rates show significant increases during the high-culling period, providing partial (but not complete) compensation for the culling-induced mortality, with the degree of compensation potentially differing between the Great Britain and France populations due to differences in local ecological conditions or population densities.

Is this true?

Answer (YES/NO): NO